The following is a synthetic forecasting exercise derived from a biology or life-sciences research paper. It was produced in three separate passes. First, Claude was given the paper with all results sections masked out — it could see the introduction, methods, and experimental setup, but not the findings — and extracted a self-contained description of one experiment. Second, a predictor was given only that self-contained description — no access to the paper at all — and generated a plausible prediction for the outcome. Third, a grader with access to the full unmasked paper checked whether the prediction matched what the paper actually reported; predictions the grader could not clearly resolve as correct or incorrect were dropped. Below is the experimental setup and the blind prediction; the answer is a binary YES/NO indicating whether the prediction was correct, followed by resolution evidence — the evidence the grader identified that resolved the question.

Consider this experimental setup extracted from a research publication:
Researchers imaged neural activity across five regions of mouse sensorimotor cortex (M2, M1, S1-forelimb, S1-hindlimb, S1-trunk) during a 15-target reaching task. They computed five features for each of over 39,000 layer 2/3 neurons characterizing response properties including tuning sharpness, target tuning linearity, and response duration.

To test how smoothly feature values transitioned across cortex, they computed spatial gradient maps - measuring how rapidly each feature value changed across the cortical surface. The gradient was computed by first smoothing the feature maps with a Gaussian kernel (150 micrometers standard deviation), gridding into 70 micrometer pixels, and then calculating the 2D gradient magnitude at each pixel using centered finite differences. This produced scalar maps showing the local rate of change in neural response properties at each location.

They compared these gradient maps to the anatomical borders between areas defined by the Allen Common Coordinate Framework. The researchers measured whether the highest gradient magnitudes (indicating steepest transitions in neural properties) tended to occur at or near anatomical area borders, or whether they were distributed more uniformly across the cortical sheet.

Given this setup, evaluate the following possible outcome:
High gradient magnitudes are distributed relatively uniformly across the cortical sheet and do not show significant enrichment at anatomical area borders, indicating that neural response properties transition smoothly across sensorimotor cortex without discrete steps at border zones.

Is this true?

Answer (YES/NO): NO